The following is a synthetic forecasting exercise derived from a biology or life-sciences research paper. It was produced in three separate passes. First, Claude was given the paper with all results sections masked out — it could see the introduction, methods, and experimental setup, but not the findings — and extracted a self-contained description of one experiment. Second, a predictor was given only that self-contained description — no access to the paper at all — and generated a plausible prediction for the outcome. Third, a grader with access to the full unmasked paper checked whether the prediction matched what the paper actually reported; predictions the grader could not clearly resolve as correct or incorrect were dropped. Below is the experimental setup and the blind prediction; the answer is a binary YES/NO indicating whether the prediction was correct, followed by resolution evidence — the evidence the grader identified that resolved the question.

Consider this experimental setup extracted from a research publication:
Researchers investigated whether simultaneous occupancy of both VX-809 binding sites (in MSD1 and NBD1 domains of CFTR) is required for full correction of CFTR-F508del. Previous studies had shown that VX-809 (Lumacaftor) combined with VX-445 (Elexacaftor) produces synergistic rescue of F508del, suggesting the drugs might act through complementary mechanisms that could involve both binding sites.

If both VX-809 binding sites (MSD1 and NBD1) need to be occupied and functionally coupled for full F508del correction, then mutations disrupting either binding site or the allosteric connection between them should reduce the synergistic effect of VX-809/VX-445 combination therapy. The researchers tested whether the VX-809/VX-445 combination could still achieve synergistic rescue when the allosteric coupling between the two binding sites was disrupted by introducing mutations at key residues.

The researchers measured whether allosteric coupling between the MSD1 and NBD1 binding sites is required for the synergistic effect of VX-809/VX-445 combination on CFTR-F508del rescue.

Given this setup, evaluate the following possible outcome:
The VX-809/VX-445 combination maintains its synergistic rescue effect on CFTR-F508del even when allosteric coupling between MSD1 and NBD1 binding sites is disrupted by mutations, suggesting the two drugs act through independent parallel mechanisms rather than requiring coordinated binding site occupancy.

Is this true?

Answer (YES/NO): NO